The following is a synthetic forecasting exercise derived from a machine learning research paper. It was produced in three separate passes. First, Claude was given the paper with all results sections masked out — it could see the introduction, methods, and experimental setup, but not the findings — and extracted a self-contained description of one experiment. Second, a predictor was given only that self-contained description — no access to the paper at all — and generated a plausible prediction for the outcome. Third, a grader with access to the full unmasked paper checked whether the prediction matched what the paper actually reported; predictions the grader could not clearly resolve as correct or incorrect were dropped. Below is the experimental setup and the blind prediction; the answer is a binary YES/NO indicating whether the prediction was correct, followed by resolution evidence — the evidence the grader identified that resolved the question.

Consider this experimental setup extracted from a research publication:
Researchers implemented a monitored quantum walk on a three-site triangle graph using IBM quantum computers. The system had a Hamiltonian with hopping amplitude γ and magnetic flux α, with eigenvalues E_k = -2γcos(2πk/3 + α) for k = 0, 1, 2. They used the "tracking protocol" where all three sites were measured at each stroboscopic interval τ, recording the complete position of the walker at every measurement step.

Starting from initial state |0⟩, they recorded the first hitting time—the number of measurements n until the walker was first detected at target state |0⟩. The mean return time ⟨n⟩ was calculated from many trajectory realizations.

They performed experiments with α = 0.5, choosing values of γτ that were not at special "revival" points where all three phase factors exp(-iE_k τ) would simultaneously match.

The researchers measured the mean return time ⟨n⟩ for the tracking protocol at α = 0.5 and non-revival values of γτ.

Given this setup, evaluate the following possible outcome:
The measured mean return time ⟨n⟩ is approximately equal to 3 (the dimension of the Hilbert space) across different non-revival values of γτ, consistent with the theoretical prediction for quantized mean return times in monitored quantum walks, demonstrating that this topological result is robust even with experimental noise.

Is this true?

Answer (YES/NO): YES